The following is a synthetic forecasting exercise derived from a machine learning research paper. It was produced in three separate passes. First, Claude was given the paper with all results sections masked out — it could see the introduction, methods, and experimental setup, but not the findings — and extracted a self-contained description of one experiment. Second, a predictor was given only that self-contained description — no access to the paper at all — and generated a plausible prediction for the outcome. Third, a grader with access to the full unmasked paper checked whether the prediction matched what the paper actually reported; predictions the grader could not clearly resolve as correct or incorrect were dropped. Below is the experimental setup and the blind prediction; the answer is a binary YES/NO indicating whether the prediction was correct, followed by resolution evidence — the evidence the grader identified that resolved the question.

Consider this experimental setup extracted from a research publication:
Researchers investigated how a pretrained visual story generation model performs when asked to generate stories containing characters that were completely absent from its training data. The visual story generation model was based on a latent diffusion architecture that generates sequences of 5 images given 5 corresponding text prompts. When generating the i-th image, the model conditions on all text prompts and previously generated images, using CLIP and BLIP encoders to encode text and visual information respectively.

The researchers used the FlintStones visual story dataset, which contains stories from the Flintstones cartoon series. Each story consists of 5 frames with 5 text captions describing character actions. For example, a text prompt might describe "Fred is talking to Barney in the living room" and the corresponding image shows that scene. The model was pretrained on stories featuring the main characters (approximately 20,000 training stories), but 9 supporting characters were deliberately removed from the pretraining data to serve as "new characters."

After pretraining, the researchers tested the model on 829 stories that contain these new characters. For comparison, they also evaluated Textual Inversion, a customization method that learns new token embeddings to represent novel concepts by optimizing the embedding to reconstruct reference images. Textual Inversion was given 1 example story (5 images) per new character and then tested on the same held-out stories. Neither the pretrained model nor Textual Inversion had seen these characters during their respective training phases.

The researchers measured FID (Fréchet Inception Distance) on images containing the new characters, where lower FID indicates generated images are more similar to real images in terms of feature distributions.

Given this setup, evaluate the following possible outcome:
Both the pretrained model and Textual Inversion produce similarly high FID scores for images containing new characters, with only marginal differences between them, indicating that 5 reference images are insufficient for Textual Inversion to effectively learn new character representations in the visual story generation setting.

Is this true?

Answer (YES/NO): YES